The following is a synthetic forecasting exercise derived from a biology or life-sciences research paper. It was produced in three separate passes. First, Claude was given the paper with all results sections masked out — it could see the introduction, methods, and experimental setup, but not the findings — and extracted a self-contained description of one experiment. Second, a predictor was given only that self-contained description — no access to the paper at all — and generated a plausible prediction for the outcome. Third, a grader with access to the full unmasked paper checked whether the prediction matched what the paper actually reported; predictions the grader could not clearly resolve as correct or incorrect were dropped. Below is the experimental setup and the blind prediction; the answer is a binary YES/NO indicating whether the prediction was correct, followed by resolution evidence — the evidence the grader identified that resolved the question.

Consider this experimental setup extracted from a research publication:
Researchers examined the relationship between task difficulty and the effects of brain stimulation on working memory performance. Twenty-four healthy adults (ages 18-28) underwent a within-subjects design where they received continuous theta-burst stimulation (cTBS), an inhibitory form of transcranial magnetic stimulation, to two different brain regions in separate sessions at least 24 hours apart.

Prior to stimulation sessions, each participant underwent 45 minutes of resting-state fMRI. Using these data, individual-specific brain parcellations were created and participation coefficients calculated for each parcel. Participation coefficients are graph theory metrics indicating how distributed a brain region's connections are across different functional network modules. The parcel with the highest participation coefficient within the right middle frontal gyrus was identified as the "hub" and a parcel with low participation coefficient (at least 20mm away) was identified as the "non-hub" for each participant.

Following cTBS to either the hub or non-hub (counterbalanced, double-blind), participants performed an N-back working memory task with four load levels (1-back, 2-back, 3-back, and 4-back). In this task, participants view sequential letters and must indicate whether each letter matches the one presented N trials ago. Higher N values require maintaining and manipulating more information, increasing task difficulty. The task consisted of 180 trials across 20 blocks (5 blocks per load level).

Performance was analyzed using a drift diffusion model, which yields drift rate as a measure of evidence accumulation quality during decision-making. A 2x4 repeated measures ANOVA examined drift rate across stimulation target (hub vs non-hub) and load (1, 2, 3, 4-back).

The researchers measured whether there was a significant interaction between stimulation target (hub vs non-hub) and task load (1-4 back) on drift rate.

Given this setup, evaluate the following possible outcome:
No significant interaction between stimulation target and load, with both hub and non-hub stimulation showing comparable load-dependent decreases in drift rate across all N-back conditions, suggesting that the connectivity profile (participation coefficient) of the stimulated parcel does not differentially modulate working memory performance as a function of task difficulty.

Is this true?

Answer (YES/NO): YES